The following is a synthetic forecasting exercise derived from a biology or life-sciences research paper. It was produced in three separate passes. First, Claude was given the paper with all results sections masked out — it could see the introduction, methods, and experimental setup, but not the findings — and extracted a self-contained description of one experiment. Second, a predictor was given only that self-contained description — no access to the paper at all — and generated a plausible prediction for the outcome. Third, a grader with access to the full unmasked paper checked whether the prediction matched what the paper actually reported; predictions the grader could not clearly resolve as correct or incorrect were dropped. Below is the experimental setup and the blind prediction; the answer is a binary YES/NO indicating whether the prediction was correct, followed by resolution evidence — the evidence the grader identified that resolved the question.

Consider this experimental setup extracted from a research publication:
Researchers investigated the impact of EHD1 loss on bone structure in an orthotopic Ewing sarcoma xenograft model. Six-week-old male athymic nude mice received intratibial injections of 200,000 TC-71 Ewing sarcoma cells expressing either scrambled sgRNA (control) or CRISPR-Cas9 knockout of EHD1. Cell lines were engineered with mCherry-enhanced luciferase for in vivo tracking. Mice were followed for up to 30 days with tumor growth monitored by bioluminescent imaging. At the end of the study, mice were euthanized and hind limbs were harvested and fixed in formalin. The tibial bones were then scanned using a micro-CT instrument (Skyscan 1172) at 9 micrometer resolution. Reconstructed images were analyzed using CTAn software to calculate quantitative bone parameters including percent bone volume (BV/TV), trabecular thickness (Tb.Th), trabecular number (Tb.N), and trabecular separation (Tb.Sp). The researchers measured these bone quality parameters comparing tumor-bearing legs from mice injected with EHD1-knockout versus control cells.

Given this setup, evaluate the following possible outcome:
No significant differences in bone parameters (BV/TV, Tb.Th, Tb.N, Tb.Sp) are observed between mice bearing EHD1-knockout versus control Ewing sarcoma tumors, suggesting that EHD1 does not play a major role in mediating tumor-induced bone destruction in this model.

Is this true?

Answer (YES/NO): NO